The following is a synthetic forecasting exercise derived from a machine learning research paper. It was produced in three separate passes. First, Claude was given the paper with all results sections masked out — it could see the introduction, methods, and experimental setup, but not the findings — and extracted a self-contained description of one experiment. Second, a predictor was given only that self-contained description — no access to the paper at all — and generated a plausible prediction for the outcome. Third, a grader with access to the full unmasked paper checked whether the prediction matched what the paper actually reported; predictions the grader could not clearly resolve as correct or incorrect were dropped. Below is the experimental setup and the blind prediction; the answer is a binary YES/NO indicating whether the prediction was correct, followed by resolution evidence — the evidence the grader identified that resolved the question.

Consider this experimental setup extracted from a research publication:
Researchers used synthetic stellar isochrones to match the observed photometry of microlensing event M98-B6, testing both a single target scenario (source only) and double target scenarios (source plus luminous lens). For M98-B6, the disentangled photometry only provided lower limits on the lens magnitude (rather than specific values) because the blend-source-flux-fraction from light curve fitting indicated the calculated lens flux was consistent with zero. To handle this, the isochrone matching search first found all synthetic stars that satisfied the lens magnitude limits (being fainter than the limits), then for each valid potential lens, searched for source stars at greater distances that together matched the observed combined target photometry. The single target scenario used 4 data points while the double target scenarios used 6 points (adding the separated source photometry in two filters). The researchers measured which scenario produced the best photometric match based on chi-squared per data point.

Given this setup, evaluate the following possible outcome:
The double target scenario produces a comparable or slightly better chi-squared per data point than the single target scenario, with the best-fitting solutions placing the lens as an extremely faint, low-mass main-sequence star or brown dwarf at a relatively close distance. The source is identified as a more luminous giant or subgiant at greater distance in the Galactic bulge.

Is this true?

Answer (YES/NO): YES